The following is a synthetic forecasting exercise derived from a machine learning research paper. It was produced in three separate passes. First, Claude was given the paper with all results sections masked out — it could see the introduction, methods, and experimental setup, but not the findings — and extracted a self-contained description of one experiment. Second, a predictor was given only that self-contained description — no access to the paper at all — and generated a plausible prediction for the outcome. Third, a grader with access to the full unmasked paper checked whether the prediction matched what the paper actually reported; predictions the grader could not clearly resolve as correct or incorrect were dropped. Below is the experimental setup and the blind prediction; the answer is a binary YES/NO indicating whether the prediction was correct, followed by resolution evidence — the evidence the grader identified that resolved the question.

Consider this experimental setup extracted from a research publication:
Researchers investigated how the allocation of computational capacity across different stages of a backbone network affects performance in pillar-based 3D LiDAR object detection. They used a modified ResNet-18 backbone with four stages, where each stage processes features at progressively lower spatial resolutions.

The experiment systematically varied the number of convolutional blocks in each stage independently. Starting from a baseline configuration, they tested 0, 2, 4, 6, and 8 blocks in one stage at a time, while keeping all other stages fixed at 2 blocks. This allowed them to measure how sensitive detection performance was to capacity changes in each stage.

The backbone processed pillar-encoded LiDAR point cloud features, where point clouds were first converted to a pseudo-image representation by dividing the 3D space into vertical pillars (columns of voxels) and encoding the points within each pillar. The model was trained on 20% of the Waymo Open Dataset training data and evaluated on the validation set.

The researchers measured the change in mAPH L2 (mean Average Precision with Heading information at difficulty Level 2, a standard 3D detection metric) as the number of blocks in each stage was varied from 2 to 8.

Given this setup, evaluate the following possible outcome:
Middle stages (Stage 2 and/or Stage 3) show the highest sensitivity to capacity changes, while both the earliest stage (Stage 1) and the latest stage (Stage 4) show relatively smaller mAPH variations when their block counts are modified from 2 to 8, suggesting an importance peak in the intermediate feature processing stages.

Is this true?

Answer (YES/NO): NO